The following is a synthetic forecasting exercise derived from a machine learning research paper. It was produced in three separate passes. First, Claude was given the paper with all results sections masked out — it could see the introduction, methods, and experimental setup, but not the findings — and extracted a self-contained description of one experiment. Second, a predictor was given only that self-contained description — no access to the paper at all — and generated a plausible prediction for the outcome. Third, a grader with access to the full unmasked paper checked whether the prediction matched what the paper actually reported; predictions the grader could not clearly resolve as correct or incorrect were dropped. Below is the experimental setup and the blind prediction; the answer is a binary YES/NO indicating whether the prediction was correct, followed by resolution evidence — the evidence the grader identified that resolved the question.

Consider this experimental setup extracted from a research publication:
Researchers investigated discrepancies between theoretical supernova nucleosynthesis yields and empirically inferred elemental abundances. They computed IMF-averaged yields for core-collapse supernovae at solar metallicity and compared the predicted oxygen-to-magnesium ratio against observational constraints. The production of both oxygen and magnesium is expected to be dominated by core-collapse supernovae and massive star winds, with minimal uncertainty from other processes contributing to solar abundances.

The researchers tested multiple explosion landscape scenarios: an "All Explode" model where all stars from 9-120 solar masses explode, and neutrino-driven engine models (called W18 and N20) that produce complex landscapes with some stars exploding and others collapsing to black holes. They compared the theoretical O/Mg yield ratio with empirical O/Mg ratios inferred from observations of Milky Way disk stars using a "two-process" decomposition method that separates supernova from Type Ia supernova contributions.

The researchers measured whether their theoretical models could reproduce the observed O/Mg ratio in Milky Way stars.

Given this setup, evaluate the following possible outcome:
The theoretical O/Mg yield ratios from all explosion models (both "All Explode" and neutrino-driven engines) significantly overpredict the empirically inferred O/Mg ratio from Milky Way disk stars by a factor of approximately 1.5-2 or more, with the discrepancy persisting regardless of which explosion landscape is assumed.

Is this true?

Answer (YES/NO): YES